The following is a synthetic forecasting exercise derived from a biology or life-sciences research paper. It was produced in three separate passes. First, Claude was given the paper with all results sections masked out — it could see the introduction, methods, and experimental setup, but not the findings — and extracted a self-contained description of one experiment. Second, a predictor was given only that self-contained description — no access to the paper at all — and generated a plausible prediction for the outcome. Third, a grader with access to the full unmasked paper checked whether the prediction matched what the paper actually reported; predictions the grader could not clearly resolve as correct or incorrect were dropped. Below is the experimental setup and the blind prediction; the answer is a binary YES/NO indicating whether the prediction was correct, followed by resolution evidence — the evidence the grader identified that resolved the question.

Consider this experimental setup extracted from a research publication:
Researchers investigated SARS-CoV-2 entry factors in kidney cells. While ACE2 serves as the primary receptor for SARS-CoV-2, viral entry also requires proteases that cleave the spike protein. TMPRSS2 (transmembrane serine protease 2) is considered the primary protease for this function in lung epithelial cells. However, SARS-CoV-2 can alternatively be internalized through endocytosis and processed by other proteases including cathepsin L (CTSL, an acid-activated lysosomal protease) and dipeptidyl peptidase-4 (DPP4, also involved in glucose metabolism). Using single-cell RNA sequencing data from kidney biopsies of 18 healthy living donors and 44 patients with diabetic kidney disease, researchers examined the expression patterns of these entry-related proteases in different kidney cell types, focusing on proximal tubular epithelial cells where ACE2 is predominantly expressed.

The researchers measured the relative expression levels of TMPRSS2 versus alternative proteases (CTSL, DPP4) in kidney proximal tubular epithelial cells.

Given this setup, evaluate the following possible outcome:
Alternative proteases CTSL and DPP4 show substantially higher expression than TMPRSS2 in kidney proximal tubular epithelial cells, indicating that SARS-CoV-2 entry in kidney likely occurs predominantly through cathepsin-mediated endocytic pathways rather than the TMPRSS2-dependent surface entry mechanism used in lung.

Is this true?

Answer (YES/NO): YES